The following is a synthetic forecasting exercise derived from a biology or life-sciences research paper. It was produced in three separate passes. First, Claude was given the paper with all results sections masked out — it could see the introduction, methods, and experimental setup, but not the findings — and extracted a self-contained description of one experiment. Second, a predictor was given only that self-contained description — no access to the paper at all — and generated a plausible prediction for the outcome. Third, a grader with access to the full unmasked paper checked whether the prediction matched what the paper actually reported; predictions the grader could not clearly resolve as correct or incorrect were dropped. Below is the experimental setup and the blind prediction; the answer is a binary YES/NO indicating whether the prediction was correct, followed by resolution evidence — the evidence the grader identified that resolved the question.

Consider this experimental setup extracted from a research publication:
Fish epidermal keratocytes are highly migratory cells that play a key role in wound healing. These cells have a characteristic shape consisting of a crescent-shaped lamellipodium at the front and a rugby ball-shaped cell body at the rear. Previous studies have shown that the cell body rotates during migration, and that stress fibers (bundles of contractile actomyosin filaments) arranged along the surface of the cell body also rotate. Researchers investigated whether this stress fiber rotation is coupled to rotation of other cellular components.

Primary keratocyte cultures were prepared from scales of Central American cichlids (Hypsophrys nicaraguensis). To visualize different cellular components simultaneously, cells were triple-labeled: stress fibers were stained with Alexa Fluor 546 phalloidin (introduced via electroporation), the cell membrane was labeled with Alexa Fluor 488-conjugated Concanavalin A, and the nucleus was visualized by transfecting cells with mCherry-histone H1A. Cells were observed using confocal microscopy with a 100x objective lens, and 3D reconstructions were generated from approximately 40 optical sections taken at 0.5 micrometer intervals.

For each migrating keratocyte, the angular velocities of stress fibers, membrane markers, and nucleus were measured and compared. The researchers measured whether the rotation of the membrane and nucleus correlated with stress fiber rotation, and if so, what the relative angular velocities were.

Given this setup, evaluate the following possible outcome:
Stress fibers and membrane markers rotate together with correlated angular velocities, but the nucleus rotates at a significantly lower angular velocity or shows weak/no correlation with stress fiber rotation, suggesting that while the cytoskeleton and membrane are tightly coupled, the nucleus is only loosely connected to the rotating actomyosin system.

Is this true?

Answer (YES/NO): NO